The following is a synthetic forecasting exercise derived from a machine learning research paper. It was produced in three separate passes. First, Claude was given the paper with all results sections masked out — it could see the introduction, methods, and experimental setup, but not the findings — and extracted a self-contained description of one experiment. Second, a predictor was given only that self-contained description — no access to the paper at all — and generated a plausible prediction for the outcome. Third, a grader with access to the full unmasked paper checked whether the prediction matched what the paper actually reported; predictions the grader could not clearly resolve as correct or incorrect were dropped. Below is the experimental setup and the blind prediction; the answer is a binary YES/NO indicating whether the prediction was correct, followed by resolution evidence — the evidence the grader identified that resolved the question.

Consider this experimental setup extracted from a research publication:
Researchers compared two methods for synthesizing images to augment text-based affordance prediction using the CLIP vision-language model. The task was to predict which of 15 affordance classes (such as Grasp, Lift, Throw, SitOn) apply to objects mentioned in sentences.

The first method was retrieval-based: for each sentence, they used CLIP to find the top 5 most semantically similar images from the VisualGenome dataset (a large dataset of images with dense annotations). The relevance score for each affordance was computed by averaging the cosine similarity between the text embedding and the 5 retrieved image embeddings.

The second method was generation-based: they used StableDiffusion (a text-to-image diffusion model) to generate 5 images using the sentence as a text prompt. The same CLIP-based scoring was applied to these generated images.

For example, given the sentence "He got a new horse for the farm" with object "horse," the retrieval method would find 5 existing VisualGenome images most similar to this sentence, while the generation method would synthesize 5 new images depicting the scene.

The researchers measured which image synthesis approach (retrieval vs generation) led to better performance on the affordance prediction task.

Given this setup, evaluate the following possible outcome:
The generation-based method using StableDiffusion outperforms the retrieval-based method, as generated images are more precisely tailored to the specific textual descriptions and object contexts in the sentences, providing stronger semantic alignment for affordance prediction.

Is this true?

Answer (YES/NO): YES